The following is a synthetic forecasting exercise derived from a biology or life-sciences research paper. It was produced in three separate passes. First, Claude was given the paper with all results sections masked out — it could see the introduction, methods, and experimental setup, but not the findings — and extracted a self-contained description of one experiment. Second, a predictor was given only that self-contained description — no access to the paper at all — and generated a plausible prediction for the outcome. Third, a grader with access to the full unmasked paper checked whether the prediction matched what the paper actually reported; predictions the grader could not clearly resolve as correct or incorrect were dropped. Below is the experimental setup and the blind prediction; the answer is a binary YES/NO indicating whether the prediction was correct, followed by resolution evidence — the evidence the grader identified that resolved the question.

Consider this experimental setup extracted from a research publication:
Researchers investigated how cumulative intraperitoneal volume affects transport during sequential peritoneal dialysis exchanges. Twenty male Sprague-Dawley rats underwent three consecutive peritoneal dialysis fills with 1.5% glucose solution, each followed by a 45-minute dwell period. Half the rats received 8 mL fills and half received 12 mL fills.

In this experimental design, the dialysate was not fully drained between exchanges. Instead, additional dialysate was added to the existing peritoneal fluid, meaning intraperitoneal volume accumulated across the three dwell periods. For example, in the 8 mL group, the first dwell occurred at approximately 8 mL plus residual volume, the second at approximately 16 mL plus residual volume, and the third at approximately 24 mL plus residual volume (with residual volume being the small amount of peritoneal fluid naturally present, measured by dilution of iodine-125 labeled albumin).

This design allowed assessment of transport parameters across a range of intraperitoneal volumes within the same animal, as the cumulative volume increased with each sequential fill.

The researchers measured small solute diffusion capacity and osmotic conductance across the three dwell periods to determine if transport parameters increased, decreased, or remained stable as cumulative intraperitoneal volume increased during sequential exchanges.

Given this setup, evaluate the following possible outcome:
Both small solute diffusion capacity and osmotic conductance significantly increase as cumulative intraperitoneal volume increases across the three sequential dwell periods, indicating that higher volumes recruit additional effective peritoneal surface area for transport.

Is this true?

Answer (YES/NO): YES